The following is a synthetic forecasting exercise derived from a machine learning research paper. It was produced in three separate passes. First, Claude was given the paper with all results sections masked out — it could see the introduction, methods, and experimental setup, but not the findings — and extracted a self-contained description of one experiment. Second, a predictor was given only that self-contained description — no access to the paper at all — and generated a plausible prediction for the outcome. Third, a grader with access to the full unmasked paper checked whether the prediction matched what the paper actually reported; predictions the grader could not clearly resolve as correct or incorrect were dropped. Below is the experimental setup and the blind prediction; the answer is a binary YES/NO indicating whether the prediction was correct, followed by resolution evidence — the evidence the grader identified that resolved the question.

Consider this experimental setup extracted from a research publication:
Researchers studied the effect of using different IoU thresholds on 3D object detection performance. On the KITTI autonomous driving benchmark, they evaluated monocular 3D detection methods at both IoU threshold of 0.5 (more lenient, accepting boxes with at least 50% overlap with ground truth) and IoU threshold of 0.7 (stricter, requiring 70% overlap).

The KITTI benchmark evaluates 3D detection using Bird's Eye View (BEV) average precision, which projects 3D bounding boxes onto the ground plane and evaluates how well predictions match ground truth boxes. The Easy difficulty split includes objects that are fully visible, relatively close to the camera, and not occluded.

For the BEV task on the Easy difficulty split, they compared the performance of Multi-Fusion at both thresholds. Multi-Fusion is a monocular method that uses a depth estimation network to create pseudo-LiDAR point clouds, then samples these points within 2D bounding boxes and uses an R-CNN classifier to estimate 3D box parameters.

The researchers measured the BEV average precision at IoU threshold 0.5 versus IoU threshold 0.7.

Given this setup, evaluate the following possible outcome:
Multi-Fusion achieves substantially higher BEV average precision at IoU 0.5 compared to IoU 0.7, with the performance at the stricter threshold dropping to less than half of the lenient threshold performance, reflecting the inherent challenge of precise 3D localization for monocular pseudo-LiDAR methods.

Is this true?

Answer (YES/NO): YES